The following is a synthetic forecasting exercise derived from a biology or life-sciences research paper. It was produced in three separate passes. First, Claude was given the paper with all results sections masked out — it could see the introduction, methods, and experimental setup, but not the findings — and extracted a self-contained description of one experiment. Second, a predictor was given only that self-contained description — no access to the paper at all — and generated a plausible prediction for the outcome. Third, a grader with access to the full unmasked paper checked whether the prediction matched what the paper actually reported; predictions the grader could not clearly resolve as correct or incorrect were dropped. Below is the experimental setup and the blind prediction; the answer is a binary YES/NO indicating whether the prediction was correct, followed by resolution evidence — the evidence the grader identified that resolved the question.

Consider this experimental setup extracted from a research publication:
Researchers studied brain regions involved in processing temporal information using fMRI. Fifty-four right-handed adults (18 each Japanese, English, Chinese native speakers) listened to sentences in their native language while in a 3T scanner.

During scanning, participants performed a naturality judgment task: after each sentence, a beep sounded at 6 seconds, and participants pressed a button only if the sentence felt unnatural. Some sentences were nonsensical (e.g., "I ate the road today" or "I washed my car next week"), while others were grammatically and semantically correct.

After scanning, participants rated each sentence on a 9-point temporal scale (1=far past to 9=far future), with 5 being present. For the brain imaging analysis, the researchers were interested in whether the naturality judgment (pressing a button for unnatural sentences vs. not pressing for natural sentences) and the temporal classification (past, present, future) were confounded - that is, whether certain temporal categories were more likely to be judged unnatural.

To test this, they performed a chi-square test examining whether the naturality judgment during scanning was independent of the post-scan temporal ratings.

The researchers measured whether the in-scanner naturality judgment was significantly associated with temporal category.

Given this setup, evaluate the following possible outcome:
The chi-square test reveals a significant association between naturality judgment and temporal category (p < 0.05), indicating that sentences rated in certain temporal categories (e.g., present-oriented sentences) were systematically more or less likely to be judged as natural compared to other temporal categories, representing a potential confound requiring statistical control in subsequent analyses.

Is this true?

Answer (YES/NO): NO